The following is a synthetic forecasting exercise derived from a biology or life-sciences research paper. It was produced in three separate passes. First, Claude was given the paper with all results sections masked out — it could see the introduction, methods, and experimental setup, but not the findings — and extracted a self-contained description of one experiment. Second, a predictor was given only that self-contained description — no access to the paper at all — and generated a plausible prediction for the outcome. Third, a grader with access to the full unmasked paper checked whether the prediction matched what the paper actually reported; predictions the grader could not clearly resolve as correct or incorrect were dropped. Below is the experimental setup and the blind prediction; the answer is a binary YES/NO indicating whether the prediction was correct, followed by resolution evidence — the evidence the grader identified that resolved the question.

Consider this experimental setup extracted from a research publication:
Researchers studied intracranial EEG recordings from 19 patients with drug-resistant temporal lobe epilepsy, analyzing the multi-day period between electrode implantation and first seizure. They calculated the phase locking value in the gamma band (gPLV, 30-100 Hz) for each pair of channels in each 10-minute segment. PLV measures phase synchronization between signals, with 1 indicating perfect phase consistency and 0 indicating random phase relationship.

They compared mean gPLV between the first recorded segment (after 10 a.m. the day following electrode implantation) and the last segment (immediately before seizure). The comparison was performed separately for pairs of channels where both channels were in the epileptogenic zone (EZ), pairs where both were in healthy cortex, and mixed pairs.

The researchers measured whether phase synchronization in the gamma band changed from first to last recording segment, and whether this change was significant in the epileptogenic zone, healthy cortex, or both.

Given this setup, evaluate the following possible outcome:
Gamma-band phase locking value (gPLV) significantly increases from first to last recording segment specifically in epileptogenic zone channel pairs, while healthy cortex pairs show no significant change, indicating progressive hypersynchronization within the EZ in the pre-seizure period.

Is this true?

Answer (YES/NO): NO